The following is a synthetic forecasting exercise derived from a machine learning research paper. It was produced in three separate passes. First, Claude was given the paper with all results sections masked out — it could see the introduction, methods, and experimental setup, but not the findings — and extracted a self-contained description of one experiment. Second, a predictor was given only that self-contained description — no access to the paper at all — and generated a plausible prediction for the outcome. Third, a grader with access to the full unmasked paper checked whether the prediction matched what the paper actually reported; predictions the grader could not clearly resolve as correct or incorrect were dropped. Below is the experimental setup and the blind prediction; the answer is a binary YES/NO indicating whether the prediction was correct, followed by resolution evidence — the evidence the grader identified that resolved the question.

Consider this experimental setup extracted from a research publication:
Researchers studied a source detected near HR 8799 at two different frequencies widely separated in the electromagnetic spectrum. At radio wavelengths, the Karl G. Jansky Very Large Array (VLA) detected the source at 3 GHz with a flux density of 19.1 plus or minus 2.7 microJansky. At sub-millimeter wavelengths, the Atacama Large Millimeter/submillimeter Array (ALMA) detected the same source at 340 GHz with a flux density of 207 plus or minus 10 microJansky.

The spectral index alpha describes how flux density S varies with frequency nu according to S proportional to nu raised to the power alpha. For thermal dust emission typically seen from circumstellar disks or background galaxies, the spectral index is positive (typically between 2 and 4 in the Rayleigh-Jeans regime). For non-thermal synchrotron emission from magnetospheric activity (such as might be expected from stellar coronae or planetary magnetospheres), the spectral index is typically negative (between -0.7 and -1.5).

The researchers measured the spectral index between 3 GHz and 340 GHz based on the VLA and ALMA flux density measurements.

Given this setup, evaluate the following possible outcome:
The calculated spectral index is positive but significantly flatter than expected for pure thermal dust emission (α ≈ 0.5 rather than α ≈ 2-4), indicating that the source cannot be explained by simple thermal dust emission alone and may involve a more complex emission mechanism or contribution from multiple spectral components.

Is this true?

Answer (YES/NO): YES